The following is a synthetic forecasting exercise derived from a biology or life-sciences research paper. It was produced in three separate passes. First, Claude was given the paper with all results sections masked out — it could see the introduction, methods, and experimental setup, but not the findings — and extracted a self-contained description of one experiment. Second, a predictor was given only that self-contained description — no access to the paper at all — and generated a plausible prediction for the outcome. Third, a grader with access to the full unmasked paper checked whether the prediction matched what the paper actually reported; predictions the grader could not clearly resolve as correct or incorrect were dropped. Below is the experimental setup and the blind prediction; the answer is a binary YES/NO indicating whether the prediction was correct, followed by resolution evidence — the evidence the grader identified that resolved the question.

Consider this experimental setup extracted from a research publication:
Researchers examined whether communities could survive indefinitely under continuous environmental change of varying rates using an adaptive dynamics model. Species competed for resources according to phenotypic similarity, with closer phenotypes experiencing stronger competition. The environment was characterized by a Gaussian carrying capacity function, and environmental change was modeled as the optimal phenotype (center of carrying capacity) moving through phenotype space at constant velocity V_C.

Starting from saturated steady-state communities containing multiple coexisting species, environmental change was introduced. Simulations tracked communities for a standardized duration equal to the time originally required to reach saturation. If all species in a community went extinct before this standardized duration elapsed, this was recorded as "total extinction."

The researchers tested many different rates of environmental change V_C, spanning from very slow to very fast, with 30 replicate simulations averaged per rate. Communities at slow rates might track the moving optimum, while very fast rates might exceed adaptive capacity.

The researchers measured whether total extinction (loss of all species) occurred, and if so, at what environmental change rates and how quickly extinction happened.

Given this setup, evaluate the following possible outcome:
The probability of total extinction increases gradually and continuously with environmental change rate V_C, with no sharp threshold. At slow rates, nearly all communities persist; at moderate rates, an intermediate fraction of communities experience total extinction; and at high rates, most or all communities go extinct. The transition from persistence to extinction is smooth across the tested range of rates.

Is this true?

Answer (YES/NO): NO